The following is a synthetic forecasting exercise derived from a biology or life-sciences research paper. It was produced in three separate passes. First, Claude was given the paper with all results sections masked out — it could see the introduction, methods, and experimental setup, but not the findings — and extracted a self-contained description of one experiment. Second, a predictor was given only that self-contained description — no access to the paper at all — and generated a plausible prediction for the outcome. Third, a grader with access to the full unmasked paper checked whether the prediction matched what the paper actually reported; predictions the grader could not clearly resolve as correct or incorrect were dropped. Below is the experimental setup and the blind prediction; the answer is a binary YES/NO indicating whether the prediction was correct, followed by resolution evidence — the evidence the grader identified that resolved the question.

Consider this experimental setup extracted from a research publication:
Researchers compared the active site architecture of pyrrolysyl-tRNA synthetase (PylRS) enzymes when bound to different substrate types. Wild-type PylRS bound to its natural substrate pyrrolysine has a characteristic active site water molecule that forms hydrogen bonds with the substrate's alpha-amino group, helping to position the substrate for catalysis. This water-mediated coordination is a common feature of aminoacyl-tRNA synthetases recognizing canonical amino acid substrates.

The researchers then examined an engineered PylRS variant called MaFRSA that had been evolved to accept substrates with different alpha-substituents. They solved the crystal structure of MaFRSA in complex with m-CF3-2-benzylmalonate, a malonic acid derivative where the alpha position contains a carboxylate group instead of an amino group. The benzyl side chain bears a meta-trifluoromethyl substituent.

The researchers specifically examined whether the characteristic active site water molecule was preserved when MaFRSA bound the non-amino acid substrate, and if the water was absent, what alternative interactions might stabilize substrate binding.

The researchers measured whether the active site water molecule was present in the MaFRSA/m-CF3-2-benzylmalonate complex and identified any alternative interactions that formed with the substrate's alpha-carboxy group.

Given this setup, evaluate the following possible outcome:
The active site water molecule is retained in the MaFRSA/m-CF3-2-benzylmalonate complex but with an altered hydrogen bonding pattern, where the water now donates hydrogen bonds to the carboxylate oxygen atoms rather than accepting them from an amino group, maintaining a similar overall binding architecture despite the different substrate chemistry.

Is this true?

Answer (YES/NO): NO